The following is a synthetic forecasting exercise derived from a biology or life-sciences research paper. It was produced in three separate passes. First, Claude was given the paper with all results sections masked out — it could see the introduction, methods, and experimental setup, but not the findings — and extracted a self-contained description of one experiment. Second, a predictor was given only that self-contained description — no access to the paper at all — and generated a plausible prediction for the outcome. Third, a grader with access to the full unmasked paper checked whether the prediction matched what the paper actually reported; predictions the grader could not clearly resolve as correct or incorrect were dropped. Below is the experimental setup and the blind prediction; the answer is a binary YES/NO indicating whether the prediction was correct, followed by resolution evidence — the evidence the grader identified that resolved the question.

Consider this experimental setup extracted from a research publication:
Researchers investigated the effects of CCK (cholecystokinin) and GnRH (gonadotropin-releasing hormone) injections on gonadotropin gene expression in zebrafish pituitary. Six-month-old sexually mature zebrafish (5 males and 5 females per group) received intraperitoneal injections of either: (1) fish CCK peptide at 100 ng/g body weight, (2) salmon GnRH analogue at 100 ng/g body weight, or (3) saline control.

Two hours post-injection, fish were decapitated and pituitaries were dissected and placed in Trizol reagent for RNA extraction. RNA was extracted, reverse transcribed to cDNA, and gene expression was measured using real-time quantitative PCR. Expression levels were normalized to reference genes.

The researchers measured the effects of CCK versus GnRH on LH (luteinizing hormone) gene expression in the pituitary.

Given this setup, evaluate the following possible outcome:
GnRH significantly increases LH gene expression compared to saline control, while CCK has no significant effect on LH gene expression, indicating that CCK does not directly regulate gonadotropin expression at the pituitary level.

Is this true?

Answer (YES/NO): NO